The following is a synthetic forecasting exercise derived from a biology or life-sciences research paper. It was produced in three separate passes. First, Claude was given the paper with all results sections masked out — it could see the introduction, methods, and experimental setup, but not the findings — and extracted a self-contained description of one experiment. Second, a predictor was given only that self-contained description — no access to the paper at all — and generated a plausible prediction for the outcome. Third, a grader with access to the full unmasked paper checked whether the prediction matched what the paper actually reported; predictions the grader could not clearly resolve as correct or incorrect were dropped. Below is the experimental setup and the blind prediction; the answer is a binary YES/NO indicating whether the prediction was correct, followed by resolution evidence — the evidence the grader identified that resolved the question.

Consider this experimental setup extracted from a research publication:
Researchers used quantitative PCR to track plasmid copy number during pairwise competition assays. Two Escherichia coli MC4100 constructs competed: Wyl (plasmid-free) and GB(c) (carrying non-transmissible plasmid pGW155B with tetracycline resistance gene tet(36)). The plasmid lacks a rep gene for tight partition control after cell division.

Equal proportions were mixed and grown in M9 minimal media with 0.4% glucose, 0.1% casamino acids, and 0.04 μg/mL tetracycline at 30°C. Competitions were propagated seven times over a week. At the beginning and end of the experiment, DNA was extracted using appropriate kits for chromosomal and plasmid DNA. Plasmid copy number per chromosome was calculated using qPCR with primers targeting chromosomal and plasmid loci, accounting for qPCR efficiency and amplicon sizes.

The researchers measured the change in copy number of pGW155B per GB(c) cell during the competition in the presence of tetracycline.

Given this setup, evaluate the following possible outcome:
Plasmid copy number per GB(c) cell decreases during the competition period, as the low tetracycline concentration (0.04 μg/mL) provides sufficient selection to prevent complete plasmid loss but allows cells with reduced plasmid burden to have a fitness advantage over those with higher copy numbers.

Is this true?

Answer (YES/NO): NO